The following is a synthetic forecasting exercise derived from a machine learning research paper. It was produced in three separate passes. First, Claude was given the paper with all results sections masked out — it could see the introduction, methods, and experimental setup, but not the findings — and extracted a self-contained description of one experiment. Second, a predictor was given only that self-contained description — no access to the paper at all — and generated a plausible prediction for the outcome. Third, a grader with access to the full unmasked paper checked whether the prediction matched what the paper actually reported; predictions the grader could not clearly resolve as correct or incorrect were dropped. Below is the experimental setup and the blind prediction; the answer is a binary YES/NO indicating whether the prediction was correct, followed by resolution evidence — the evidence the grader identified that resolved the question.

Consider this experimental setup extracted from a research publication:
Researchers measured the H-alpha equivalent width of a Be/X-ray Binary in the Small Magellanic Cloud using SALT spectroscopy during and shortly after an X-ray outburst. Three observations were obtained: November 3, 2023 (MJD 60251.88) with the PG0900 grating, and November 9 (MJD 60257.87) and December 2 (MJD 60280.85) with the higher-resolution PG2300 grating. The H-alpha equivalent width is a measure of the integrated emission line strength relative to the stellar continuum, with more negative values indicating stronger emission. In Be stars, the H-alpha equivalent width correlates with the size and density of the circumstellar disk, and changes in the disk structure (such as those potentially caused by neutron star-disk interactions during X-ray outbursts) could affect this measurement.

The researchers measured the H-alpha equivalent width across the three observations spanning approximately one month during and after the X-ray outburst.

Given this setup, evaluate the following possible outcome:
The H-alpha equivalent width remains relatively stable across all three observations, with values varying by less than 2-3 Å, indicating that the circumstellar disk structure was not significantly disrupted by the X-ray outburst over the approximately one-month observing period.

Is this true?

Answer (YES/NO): YES